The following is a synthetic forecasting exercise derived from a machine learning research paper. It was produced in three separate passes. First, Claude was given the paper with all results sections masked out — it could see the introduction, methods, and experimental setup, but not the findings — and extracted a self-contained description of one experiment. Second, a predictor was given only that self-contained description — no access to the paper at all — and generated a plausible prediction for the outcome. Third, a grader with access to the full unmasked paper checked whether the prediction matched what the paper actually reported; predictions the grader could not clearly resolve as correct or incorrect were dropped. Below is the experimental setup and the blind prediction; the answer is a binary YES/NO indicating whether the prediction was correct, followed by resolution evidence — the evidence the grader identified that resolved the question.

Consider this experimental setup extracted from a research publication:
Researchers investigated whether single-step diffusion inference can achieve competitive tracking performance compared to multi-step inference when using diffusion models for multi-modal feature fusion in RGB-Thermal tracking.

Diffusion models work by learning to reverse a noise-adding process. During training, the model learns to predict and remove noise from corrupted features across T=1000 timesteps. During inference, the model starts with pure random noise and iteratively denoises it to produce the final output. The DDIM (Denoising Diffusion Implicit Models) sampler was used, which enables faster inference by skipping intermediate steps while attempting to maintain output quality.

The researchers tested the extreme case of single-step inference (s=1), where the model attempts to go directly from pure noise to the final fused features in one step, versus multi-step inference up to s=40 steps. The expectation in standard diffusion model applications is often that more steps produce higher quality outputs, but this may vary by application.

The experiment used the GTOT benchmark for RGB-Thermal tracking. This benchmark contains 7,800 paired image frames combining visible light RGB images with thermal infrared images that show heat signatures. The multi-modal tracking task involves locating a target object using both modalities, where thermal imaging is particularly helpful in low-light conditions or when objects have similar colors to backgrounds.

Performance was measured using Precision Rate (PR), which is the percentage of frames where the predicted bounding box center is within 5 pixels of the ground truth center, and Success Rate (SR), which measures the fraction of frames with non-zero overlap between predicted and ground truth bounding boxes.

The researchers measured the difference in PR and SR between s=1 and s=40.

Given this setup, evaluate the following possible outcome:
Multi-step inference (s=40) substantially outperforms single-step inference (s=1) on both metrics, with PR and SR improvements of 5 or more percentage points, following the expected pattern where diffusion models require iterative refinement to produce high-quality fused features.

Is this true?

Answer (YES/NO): NO